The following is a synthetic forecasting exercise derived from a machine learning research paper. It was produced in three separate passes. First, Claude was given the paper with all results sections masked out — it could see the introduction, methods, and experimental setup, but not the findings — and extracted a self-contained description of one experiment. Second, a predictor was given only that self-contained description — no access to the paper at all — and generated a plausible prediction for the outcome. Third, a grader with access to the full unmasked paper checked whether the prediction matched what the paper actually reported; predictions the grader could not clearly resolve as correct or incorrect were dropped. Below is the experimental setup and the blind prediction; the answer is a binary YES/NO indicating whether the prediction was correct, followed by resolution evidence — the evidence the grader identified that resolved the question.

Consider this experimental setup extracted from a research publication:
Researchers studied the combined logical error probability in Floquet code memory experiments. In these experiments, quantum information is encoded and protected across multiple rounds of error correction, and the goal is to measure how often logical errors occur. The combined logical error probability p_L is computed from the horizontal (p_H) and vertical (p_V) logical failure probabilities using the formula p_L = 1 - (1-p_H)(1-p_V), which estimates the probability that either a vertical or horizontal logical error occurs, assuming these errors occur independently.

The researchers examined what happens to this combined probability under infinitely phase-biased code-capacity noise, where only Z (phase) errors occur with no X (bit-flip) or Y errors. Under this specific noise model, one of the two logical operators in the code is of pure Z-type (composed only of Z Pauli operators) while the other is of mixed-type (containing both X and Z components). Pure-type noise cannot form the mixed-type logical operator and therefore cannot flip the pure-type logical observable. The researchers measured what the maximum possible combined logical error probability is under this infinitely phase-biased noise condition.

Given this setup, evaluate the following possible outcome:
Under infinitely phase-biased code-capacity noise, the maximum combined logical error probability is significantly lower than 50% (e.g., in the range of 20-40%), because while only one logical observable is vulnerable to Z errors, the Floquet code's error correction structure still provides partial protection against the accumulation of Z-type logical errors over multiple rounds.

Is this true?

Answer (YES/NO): NO